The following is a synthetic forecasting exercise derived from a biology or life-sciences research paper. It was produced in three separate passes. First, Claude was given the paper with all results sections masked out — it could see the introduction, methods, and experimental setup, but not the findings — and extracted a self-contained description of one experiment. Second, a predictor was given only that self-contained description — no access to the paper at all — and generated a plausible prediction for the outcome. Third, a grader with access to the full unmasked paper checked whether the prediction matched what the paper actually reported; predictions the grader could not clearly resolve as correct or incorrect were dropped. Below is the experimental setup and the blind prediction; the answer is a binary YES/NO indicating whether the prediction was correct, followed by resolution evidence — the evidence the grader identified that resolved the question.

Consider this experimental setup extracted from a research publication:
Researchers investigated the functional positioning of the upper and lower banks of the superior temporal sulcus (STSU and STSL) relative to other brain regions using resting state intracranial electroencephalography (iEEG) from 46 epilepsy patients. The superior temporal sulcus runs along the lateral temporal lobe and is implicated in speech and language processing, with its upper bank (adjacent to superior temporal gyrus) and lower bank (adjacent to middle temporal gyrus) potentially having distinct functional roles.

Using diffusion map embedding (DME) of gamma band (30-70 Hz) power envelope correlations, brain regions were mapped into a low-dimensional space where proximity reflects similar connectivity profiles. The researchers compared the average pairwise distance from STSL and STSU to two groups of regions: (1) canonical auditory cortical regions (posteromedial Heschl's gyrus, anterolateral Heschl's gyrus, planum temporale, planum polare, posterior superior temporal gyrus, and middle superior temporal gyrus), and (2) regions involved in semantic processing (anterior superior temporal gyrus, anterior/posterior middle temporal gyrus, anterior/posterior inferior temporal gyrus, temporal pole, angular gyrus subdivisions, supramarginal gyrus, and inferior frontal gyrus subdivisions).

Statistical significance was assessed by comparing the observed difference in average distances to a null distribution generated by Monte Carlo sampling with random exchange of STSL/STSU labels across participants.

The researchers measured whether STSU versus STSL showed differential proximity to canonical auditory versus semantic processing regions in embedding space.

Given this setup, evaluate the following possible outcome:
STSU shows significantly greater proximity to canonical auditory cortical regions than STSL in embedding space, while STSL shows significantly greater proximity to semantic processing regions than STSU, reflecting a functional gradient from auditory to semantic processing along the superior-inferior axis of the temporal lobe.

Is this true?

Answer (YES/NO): YES